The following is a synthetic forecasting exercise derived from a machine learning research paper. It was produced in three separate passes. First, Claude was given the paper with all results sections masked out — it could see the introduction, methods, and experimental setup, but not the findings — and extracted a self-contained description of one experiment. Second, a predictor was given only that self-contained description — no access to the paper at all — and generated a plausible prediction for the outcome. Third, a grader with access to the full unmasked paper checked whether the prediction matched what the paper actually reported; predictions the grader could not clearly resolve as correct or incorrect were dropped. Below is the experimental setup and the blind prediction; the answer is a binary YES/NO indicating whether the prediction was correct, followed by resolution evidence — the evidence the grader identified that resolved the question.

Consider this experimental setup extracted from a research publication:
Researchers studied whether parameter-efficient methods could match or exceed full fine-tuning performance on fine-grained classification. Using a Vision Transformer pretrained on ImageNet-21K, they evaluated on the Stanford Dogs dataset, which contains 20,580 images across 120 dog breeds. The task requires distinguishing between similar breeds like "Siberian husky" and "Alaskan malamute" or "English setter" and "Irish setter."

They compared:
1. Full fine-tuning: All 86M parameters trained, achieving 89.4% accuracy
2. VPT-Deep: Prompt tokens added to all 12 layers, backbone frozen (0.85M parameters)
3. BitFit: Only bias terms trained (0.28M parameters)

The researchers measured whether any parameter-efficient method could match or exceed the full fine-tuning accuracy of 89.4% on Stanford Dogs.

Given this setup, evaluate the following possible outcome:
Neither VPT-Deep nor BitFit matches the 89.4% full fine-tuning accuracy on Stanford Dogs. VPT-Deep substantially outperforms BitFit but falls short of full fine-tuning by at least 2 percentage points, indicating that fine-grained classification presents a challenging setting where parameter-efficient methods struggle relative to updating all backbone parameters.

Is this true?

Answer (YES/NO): NO